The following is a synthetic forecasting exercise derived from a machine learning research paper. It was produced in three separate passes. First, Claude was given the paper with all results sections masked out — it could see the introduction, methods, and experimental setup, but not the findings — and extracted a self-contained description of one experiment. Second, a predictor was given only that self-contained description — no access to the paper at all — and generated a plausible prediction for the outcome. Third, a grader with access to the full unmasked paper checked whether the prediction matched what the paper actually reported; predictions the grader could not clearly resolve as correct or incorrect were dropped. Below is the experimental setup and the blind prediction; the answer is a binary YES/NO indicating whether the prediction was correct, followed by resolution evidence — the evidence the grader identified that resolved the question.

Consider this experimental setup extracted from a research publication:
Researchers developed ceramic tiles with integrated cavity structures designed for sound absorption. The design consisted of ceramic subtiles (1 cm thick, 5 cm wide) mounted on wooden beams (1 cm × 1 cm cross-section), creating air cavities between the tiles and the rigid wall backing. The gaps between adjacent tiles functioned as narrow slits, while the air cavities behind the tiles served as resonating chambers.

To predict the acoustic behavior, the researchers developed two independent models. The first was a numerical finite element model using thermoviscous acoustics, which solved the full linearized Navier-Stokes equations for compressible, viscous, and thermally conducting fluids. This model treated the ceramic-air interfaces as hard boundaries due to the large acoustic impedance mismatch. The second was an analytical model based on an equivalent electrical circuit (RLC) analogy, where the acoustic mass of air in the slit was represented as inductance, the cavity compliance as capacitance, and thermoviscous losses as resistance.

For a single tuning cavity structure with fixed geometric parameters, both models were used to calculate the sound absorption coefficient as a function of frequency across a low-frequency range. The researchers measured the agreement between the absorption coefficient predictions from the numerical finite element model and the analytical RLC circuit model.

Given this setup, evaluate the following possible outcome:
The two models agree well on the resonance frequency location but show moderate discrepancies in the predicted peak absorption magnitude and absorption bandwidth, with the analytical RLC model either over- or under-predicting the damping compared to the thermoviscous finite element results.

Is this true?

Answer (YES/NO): NO